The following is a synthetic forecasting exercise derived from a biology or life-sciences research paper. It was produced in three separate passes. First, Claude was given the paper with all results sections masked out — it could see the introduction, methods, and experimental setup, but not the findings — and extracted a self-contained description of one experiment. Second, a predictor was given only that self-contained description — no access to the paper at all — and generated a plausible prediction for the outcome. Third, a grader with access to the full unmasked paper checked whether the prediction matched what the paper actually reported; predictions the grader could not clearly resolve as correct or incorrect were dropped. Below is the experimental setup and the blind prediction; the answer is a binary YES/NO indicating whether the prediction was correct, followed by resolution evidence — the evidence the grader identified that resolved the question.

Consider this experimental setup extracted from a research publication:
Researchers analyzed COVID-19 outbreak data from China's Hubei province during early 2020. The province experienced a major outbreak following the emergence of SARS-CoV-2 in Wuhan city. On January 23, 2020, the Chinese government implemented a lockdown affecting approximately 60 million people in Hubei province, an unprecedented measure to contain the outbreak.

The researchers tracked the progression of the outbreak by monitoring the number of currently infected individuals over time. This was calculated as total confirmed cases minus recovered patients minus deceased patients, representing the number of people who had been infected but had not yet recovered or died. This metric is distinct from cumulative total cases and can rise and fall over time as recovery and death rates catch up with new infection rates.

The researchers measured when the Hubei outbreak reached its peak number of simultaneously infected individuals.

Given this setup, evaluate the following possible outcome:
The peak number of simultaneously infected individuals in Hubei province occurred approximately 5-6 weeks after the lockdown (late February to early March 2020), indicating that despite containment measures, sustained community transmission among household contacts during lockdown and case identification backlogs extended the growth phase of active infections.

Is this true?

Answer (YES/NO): NO